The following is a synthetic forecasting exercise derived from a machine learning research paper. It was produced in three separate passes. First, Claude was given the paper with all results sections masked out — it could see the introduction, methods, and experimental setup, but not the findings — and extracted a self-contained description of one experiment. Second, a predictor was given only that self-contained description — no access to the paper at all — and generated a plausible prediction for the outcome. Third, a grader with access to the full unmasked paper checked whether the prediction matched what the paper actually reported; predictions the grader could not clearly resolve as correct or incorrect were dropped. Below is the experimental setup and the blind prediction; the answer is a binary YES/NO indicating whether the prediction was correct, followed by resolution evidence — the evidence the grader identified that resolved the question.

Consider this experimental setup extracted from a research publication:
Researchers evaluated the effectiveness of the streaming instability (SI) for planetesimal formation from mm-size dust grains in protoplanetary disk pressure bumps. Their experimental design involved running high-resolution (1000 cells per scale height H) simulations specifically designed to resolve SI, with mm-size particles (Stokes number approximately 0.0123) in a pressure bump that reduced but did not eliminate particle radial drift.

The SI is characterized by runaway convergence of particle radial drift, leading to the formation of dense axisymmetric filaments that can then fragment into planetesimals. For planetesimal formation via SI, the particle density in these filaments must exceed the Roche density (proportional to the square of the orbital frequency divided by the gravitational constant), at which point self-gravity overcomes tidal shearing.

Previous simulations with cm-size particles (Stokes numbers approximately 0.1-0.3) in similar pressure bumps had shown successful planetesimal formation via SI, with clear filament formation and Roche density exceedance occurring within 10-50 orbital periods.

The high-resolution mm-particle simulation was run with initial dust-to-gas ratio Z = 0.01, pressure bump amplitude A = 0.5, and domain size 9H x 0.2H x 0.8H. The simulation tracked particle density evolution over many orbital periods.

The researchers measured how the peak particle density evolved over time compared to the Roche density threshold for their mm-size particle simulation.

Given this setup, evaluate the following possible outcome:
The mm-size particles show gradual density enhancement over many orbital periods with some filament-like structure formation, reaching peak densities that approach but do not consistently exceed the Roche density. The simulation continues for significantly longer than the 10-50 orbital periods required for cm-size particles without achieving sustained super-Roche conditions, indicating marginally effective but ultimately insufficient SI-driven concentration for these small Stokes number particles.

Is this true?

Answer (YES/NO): NO